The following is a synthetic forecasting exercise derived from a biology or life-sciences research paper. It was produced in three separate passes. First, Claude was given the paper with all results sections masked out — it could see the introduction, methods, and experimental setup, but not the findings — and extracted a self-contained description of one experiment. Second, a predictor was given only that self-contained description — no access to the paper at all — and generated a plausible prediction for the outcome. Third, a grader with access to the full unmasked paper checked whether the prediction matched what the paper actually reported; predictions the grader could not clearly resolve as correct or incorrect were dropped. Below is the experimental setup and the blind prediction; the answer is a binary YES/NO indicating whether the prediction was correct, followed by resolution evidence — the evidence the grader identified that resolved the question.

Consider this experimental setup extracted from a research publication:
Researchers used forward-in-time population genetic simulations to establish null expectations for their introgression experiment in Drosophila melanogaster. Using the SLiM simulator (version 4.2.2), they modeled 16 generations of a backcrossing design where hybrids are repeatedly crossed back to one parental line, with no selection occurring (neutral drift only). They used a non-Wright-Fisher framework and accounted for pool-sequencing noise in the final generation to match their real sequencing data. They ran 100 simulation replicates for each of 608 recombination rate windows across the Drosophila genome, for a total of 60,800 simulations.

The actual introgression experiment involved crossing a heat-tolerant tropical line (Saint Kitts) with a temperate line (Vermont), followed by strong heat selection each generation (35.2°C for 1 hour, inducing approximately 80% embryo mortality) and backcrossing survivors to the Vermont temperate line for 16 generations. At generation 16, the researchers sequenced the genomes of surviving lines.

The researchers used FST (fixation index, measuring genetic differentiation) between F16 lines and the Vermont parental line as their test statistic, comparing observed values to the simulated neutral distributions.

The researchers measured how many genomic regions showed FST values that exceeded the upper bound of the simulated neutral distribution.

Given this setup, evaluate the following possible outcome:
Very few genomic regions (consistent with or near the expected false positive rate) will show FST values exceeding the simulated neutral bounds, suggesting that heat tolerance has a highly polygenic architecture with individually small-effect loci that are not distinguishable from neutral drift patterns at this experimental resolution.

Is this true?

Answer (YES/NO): NO